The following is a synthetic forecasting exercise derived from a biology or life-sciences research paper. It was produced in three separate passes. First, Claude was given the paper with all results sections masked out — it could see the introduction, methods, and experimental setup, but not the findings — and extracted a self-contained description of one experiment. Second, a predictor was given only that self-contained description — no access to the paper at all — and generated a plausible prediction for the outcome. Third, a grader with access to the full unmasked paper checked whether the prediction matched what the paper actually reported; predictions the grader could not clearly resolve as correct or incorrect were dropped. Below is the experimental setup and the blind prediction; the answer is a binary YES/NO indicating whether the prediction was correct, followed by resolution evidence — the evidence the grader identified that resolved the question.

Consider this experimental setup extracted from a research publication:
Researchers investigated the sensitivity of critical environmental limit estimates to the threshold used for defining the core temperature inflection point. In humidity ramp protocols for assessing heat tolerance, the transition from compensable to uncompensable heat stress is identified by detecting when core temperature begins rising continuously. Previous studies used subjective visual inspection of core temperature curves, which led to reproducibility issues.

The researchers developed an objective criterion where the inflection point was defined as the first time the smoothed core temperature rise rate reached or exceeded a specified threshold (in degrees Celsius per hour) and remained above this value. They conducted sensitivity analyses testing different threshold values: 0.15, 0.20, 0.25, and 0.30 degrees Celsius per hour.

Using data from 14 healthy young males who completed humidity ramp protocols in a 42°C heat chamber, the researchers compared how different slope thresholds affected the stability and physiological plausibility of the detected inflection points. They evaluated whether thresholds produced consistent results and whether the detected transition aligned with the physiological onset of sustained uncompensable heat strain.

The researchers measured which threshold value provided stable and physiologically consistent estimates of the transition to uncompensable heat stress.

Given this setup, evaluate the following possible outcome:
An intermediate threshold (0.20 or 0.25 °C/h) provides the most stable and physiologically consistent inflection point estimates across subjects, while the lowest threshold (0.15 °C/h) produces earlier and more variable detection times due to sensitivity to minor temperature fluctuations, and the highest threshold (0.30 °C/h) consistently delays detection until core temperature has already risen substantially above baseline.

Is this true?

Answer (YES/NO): NO